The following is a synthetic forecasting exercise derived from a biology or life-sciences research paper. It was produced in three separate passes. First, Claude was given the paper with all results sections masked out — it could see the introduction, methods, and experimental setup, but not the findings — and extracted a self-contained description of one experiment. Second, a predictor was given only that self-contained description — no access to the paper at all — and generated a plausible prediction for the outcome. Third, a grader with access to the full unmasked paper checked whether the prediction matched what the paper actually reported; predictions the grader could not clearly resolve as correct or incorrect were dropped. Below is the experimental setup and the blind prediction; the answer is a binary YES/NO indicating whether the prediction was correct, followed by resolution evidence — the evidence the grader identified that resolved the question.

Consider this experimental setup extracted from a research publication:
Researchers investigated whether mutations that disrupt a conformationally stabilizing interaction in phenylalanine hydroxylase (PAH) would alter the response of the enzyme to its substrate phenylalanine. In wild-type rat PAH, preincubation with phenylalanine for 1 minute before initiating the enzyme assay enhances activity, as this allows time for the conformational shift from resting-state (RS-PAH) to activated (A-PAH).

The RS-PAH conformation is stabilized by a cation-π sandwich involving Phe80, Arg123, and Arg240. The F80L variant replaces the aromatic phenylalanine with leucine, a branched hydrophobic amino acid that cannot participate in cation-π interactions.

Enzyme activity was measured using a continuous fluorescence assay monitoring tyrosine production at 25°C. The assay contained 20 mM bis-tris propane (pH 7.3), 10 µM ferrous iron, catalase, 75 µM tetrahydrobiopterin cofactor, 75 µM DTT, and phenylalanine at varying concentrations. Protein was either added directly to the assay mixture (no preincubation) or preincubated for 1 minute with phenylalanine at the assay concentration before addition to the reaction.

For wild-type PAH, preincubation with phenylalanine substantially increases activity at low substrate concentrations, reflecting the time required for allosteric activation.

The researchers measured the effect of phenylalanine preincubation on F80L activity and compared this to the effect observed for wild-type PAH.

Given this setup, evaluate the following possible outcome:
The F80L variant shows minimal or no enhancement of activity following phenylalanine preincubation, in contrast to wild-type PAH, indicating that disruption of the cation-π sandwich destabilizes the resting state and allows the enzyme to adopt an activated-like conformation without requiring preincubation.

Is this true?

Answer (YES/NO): YES